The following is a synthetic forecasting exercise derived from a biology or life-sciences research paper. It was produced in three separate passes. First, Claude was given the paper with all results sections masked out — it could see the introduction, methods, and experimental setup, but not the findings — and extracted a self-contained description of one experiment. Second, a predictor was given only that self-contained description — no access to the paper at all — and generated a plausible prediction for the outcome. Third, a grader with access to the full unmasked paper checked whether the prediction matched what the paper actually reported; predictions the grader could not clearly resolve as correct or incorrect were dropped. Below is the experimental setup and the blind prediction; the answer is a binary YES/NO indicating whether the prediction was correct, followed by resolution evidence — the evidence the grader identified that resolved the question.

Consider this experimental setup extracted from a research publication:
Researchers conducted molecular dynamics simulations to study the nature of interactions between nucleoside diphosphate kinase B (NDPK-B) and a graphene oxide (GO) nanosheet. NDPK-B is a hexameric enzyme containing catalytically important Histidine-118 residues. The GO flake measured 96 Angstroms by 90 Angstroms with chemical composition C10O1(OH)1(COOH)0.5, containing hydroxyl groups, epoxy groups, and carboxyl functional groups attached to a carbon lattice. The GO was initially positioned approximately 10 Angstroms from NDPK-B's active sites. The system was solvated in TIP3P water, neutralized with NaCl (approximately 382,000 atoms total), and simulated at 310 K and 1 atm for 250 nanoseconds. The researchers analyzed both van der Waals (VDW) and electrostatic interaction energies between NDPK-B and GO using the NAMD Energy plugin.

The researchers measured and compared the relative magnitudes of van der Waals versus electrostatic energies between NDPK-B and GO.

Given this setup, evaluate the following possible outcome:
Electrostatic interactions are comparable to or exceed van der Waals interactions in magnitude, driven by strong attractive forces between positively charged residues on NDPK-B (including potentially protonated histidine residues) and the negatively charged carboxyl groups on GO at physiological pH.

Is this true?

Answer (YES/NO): NO